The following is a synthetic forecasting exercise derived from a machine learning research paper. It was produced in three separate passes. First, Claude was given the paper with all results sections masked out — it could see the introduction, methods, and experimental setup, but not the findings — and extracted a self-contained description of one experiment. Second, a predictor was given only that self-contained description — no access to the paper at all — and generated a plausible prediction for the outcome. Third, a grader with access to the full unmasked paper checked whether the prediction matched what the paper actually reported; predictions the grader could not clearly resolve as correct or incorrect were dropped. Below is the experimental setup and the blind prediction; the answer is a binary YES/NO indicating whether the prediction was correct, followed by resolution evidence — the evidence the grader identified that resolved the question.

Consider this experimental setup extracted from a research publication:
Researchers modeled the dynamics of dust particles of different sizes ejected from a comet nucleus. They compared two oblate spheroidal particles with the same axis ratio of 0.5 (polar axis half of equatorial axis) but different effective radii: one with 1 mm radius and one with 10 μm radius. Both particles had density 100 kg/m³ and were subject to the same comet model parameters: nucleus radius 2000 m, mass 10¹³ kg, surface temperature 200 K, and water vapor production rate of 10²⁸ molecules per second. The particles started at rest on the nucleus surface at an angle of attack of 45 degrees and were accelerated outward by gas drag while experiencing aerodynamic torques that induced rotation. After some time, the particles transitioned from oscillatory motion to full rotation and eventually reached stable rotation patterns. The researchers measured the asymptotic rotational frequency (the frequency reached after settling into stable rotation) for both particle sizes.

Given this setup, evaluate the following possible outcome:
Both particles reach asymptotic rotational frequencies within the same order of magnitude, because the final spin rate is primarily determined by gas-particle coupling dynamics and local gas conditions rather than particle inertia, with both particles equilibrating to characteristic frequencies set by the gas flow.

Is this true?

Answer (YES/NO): NO